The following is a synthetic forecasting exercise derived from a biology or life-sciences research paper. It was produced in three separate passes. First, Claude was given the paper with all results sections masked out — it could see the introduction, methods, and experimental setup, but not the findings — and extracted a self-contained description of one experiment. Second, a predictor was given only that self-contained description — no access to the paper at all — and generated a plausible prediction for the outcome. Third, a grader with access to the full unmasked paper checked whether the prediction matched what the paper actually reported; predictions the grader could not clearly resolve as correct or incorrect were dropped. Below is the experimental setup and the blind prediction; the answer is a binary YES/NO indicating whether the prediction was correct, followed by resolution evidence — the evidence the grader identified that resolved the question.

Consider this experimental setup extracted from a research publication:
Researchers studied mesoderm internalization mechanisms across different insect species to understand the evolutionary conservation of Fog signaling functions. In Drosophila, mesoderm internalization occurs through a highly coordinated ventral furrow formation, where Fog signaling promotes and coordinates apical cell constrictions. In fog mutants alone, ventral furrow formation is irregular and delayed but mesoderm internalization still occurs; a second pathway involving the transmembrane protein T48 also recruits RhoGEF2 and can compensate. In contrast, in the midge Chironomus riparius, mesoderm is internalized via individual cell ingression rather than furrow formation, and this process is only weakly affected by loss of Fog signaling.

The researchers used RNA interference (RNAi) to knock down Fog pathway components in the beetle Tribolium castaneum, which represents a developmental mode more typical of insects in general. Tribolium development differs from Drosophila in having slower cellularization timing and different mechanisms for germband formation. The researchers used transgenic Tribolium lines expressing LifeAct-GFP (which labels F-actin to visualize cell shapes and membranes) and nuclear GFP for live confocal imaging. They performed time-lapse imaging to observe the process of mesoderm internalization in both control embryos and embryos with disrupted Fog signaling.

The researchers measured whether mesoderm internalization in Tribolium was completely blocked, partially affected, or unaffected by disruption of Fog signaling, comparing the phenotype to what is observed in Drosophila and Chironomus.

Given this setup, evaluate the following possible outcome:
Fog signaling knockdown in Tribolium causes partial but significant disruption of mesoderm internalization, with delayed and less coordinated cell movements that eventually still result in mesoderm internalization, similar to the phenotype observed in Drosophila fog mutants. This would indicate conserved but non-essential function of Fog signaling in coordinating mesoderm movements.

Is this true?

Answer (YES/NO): YES